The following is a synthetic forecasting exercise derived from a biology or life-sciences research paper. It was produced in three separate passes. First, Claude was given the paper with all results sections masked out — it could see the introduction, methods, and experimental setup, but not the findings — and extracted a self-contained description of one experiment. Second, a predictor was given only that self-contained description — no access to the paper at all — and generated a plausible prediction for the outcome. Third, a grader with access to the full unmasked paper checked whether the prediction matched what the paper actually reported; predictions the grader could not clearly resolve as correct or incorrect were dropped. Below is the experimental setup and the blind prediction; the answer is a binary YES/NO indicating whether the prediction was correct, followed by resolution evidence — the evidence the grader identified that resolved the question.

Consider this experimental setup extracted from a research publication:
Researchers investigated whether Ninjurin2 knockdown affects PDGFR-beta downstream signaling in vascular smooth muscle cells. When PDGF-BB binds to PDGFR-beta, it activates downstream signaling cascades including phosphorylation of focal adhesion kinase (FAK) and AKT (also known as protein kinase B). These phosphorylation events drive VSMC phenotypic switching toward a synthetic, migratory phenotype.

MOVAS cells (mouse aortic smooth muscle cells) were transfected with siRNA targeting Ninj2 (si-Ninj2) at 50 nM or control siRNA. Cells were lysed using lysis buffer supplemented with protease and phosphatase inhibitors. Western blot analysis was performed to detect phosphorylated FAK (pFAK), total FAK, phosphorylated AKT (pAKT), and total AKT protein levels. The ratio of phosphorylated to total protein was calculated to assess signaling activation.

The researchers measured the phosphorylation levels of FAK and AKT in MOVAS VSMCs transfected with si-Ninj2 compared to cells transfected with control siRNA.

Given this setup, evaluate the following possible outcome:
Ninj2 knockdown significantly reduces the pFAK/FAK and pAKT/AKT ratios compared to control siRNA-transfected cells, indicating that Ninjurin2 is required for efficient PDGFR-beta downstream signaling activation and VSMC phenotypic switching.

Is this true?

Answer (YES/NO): NO